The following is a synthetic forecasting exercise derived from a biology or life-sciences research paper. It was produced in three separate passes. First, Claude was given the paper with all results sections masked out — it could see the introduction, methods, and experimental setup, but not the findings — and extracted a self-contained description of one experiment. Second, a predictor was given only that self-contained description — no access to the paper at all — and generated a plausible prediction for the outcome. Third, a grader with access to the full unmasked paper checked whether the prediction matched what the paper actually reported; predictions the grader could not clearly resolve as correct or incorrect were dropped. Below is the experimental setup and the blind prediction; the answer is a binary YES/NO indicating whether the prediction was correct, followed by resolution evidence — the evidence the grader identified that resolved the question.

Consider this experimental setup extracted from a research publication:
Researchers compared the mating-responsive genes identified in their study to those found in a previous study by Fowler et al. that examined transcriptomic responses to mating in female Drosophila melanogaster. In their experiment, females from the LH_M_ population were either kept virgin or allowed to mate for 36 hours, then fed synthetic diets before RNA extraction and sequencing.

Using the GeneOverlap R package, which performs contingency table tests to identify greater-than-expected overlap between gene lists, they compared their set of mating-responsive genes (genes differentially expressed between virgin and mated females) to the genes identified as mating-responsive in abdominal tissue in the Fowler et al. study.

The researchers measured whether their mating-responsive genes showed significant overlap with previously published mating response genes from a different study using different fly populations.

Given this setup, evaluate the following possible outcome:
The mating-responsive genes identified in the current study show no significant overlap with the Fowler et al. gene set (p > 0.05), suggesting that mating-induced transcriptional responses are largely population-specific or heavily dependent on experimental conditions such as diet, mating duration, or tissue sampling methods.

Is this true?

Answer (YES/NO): NO